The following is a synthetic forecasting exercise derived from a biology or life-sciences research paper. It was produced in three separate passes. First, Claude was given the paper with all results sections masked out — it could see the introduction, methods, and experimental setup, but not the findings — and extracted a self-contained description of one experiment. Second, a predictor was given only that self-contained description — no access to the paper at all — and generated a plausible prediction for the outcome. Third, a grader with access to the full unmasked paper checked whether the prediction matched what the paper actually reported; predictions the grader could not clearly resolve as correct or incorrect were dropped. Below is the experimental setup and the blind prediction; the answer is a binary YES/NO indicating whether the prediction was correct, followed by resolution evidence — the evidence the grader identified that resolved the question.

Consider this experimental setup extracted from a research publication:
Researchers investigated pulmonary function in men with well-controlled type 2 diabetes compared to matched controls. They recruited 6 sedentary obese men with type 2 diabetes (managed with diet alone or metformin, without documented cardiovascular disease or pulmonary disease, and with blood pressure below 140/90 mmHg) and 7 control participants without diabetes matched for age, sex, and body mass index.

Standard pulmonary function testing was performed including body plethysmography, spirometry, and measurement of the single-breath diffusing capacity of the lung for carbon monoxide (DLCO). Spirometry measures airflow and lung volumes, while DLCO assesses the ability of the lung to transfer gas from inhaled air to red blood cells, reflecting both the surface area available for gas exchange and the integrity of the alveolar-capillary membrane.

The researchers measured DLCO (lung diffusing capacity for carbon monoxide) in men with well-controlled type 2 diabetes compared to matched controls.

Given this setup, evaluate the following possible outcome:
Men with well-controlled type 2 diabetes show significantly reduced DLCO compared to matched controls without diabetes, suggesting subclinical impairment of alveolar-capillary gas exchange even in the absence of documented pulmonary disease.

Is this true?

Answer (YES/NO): NO